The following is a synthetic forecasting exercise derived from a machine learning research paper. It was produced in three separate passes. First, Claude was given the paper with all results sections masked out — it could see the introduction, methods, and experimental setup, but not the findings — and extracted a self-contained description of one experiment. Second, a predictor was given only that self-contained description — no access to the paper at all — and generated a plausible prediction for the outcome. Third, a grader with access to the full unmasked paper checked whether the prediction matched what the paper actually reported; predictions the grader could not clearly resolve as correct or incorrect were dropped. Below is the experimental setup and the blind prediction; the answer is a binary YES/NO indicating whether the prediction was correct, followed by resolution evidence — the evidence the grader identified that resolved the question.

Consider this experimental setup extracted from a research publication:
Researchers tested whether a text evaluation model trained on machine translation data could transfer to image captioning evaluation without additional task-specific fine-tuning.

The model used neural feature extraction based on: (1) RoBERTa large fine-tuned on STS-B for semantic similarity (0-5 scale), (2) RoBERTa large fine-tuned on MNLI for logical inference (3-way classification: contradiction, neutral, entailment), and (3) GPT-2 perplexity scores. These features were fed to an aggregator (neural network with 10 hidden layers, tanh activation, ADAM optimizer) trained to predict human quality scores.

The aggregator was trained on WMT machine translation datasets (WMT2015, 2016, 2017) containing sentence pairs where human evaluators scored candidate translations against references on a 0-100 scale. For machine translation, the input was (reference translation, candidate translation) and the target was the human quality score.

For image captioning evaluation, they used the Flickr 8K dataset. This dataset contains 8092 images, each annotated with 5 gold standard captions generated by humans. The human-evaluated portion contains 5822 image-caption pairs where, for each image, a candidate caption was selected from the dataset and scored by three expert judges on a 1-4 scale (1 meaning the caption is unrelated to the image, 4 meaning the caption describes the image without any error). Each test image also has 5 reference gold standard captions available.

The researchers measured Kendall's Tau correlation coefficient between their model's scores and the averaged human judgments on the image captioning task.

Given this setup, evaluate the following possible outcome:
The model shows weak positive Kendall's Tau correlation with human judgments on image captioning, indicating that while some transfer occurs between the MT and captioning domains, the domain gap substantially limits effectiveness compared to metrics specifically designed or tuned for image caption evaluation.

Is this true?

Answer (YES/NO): NO